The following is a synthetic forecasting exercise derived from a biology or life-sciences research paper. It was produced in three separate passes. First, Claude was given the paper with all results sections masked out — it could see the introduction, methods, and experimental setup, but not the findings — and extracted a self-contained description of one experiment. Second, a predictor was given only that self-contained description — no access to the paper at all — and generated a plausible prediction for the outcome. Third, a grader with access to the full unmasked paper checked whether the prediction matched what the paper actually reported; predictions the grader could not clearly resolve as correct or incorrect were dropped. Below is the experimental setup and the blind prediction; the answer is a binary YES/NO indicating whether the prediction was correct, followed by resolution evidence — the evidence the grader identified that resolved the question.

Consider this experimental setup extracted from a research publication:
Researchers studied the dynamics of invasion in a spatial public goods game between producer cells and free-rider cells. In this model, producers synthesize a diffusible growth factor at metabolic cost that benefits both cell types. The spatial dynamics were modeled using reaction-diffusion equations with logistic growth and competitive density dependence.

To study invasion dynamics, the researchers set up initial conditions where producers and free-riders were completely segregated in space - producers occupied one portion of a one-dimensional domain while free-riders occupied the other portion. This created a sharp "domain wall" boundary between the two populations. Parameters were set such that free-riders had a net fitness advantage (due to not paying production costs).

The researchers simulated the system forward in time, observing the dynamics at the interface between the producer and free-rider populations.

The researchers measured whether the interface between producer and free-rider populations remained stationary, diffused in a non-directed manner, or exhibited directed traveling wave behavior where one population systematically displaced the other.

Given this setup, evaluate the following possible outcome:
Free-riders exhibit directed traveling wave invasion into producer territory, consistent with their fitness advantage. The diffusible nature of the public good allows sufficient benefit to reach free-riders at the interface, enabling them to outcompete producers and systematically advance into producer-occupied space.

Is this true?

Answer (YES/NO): YES